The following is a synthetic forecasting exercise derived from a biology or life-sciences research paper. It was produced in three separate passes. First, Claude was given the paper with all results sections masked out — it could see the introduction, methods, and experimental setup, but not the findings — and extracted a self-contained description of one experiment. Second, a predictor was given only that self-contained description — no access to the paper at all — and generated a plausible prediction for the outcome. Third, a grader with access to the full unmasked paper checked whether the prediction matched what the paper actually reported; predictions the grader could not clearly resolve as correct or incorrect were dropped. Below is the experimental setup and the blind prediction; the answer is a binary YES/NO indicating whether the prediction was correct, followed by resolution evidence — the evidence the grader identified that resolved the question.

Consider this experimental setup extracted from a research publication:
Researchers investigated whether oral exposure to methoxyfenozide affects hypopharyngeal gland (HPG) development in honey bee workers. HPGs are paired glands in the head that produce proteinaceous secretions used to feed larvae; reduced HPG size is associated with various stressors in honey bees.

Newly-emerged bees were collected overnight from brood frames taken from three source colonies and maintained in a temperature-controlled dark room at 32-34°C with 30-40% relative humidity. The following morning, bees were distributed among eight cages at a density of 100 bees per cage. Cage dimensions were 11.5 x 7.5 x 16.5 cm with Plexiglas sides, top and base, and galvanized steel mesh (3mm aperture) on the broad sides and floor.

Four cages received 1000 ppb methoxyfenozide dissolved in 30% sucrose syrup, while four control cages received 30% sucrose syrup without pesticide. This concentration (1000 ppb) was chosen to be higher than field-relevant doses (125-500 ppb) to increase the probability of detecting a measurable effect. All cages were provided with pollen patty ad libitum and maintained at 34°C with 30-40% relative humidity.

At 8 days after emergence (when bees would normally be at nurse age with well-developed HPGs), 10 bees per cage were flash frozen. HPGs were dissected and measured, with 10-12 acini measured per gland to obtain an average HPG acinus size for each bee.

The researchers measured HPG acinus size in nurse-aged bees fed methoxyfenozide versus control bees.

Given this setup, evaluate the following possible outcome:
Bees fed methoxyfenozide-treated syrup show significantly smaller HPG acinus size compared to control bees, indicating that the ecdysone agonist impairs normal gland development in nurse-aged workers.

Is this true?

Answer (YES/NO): NO